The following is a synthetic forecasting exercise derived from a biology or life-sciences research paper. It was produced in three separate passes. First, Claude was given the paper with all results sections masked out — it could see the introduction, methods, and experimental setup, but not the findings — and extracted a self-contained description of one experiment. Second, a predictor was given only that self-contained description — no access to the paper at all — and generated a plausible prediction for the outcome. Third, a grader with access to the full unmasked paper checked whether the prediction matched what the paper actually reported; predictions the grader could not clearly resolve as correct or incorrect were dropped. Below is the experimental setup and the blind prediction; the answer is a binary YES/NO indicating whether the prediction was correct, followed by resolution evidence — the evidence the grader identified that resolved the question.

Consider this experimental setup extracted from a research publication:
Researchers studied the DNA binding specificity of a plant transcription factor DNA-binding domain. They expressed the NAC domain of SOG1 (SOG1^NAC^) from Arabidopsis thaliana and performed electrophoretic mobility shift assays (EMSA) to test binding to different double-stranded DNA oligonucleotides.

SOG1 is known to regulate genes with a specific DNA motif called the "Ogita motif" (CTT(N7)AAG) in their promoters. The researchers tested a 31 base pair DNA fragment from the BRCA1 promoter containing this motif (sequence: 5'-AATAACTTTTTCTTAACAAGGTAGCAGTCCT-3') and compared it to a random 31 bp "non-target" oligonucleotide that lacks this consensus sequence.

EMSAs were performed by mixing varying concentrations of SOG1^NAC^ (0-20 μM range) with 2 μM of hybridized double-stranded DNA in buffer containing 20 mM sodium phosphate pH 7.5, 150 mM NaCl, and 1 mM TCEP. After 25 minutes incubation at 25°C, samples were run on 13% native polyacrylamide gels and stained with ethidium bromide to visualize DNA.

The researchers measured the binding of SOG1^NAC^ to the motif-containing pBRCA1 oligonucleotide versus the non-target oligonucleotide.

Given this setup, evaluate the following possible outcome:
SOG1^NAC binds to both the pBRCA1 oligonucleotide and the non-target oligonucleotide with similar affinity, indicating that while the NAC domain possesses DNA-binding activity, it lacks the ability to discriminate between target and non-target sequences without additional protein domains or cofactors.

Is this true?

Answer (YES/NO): NO